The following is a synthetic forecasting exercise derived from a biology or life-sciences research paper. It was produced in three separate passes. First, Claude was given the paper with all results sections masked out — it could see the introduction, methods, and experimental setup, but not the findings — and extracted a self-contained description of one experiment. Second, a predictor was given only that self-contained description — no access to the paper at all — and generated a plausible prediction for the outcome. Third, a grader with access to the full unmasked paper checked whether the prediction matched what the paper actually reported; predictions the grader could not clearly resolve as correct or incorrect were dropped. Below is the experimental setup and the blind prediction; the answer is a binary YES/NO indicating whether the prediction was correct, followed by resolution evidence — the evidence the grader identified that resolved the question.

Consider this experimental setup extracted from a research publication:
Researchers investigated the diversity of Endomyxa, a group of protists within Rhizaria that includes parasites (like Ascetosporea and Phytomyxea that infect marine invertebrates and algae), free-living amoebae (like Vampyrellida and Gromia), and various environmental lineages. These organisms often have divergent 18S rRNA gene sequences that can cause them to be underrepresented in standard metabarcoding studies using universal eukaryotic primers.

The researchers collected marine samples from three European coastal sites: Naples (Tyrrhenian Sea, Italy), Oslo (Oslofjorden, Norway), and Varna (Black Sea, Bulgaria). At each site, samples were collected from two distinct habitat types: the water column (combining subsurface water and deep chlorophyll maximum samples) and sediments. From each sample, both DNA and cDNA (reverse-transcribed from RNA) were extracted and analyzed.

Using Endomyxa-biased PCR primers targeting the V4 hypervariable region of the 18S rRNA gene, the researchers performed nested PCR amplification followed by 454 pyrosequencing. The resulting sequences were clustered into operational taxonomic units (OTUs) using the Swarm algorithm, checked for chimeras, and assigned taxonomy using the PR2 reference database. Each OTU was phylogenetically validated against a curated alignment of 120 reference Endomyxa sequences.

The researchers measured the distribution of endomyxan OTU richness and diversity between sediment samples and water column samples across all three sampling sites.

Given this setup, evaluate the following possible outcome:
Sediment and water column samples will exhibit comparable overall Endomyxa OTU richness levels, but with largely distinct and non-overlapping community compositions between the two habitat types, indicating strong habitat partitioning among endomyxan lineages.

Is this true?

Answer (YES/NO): NO